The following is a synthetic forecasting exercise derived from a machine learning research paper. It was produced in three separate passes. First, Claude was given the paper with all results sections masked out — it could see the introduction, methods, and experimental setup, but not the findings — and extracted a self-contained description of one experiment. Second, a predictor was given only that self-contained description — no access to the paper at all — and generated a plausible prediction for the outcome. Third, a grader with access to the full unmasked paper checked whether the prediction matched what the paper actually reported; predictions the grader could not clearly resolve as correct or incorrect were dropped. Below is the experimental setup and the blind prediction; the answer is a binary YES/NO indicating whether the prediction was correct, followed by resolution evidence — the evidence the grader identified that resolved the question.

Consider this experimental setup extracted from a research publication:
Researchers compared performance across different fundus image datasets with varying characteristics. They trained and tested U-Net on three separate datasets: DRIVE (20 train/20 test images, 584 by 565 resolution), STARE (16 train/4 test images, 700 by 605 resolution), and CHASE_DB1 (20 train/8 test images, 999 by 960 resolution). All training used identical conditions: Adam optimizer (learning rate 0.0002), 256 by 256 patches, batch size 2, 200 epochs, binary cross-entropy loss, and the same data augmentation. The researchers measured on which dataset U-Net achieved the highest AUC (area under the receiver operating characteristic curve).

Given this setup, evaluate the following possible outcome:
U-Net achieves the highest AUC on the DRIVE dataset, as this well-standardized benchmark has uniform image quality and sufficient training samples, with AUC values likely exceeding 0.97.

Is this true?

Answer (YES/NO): NO